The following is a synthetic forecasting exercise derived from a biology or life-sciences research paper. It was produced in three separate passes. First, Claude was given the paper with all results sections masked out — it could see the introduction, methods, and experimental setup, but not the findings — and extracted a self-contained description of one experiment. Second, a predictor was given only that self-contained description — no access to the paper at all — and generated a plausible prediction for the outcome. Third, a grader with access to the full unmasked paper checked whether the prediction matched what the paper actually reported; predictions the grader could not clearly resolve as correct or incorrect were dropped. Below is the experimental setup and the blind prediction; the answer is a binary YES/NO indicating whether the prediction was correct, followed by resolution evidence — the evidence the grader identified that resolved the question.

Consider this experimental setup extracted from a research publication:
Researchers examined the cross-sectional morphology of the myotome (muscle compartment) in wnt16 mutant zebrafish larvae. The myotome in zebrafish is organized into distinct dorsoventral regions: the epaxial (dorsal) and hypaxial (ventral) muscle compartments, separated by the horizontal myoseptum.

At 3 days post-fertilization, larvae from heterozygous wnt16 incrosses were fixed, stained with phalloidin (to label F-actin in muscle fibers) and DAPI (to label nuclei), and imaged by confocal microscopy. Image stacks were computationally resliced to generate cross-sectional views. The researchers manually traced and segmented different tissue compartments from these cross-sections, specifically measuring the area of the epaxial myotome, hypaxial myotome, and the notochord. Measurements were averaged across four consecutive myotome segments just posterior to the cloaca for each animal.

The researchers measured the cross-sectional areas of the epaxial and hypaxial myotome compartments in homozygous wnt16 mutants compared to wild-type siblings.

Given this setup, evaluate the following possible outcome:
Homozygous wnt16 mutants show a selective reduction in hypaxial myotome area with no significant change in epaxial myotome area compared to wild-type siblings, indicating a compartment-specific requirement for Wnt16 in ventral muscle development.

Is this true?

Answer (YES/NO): NO